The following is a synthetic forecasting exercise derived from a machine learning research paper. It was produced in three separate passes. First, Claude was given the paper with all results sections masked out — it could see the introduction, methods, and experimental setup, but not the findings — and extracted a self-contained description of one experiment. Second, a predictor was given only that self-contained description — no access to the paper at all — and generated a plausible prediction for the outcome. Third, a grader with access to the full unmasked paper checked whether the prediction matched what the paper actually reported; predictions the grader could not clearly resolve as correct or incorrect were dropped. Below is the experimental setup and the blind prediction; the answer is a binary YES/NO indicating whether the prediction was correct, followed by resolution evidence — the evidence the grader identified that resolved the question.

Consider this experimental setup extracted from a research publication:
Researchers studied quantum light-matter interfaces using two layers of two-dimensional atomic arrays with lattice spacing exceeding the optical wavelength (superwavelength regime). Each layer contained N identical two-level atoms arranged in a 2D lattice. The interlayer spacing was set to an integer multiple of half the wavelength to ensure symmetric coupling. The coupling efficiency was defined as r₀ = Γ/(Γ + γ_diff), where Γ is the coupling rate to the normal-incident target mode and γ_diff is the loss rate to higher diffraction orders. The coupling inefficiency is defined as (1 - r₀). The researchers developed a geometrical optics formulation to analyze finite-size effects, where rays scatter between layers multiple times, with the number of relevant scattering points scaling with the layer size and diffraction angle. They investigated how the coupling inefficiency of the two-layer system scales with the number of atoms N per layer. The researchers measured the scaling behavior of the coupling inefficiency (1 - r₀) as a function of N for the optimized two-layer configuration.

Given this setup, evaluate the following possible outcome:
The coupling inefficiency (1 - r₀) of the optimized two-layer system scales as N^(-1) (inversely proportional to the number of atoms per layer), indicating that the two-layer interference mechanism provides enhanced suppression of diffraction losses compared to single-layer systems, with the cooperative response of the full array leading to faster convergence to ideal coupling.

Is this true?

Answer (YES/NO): YES